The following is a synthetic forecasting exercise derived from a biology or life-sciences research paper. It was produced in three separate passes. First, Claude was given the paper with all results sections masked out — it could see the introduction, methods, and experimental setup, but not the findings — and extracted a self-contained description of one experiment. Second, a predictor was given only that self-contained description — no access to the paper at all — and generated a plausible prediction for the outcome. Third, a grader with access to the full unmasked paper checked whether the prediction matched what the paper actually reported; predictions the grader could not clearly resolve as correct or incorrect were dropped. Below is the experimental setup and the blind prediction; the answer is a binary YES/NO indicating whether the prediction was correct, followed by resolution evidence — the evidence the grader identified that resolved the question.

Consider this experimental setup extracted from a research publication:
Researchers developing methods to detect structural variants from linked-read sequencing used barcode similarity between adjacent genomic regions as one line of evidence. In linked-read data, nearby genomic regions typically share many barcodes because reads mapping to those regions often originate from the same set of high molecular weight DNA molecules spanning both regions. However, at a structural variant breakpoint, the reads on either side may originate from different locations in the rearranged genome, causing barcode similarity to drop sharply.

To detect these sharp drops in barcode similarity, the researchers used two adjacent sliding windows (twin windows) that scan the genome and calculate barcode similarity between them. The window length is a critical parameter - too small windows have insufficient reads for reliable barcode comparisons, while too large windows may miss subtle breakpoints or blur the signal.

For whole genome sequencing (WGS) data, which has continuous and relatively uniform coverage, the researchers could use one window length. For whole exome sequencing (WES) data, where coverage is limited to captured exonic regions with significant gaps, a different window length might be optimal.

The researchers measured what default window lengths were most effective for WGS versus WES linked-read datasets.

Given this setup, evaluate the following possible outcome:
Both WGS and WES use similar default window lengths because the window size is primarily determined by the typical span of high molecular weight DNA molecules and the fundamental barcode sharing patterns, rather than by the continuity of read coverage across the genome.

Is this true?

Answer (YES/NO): NO